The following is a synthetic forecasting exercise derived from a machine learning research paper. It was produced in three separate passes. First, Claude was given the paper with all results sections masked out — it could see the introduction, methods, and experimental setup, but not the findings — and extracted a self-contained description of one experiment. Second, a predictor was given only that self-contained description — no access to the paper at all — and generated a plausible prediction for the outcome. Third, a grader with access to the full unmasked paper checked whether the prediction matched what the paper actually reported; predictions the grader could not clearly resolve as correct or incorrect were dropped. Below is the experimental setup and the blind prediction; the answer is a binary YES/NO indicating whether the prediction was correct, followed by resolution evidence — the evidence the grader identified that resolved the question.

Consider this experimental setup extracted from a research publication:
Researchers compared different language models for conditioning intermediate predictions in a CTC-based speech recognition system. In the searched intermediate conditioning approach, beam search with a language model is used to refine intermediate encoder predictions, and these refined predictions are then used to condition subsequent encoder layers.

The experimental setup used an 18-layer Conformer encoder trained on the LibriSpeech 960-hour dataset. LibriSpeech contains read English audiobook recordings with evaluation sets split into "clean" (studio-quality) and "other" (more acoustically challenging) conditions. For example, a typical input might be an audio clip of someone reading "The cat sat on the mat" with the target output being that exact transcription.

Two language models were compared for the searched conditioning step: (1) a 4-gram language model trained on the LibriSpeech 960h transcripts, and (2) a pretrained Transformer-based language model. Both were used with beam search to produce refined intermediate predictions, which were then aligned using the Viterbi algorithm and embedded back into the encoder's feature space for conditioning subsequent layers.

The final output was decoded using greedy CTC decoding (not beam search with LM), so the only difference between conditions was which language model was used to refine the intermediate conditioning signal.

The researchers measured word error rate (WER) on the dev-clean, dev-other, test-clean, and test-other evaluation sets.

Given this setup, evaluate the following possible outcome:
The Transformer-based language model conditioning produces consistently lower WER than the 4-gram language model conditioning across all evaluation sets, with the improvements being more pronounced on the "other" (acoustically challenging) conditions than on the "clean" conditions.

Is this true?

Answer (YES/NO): YES